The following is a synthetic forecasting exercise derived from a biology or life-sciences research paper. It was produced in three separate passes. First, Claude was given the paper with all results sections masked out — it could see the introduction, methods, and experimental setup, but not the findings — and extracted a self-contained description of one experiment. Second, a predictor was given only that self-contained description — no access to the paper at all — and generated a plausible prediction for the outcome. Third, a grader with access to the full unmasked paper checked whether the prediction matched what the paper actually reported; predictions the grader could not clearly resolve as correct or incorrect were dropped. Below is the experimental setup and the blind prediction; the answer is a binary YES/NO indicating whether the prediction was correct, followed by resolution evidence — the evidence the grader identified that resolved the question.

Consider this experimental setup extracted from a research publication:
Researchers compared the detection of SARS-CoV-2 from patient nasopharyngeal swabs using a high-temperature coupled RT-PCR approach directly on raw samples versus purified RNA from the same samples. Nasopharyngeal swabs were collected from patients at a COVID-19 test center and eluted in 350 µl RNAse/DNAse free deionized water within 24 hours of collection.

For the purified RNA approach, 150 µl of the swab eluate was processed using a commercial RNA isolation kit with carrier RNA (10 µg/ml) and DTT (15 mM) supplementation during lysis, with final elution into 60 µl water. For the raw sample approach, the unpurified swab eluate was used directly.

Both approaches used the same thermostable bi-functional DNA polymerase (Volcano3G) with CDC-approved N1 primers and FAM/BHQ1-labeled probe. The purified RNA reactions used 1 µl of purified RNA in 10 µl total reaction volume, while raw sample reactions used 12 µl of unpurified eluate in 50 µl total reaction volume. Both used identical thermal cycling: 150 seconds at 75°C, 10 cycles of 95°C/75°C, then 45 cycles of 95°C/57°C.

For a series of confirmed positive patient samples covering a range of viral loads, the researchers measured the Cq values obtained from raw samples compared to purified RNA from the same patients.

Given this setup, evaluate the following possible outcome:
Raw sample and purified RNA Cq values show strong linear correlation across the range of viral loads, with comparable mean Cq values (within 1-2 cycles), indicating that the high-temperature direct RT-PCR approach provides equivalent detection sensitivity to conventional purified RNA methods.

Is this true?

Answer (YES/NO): NO